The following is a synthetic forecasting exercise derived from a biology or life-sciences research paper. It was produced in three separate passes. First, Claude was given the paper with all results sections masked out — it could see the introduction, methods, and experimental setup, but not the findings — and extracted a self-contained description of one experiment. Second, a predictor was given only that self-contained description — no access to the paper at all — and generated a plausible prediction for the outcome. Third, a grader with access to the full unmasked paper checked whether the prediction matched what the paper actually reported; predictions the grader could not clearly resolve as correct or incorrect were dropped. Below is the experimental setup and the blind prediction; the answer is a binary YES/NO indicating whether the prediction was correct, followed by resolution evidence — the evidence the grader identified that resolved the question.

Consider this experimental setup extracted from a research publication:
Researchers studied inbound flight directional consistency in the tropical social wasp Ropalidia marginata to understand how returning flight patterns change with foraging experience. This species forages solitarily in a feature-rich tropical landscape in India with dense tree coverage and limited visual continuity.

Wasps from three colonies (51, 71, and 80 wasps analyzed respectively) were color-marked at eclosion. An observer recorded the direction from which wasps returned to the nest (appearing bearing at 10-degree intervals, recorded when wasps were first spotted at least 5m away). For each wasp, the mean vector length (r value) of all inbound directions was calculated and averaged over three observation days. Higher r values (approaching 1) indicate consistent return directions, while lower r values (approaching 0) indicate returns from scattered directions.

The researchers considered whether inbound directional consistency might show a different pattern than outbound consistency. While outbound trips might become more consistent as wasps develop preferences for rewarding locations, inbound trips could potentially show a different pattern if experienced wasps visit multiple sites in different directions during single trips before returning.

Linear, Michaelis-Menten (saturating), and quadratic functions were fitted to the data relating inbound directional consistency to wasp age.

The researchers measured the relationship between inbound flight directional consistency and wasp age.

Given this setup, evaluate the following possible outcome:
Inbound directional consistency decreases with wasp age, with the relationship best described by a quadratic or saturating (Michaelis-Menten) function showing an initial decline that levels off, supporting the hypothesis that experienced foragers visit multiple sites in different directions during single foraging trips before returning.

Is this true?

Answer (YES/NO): NO